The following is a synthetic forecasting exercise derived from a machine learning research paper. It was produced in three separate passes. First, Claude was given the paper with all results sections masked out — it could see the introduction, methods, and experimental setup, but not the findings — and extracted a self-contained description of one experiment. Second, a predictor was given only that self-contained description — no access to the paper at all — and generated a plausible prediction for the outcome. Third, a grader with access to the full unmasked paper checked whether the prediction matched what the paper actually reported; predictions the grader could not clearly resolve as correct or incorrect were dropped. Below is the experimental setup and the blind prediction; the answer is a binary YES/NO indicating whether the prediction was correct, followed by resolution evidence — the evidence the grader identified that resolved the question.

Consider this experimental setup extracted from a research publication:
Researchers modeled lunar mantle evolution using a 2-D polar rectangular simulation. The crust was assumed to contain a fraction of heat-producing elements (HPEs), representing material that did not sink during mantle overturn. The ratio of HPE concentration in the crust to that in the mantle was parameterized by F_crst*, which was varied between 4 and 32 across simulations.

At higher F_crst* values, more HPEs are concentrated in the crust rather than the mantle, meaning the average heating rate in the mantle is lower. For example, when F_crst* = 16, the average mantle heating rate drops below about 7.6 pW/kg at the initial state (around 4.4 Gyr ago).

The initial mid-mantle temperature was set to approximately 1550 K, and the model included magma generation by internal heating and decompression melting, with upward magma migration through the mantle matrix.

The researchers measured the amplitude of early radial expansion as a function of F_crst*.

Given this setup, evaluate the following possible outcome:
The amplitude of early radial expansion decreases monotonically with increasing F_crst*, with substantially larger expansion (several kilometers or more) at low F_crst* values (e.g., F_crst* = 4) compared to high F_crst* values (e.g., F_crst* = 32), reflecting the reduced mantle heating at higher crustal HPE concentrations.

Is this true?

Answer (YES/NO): NO